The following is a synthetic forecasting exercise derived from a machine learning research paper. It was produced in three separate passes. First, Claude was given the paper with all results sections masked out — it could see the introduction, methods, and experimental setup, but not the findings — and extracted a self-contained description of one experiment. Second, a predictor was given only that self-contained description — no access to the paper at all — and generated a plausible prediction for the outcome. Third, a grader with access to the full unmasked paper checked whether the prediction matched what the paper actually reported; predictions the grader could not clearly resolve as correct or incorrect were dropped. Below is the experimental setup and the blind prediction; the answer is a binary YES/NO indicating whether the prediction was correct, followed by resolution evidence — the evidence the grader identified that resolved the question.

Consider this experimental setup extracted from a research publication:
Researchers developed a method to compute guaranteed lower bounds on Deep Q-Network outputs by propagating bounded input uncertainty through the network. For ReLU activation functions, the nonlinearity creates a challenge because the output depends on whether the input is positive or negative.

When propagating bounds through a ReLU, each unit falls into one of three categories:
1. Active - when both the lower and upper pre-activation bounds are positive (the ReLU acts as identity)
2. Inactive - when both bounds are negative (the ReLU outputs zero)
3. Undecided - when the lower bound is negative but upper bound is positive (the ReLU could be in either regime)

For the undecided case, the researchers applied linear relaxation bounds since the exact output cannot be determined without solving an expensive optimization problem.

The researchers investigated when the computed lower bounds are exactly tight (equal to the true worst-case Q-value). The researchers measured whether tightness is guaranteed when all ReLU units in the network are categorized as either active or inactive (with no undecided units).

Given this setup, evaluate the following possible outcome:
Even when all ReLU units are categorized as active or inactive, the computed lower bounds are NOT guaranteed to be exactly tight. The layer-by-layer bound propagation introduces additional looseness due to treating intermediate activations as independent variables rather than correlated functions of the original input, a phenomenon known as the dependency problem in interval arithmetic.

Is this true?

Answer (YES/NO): NO